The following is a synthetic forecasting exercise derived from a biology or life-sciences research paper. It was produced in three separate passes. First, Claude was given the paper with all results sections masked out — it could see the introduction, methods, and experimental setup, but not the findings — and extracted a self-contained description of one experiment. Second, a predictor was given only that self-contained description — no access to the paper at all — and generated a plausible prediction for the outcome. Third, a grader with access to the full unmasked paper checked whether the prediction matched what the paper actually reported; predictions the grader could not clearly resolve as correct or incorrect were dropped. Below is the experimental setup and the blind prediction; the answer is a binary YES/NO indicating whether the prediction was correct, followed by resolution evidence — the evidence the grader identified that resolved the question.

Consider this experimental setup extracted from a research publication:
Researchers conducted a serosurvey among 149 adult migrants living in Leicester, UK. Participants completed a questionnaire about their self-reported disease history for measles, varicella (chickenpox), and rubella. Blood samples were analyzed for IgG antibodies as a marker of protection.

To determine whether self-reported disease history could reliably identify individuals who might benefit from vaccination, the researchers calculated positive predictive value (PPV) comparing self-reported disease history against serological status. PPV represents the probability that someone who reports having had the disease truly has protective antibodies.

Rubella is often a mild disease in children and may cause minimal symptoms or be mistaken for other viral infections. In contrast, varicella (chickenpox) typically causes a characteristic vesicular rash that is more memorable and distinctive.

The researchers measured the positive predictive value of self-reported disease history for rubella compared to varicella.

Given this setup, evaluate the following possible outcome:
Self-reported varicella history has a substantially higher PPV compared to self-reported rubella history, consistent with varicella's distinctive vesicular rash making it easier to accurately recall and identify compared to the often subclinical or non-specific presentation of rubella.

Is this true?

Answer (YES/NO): NO